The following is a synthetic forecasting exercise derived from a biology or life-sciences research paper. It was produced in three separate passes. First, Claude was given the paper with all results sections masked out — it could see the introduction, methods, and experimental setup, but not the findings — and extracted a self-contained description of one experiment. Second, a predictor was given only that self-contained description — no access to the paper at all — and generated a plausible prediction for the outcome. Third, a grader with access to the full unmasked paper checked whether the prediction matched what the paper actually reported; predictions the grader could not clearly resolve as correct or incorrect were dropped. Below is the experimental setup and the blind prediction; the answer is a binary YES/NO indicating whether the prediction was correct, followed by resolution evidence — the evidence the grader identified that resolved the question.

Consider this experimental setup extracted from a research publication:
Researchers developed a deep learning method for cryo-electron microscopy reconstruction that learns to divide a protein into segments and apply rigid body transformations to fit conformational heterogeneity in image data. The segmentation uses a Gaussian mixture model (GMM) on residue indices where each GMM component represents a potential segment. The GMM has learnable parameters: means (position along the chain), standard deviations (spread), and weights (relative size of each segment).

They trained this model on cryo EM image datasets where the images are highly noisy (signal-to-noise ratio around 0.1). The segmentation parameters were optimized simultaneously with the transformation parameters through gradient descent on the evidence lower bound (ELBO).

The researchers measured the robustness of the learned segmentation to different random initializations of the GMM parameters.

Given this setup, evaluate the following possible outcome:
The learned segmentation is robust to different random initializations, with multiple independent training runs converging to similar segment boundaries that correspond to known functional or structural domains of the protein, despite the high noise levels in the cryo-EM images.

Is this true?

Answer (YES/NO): YES